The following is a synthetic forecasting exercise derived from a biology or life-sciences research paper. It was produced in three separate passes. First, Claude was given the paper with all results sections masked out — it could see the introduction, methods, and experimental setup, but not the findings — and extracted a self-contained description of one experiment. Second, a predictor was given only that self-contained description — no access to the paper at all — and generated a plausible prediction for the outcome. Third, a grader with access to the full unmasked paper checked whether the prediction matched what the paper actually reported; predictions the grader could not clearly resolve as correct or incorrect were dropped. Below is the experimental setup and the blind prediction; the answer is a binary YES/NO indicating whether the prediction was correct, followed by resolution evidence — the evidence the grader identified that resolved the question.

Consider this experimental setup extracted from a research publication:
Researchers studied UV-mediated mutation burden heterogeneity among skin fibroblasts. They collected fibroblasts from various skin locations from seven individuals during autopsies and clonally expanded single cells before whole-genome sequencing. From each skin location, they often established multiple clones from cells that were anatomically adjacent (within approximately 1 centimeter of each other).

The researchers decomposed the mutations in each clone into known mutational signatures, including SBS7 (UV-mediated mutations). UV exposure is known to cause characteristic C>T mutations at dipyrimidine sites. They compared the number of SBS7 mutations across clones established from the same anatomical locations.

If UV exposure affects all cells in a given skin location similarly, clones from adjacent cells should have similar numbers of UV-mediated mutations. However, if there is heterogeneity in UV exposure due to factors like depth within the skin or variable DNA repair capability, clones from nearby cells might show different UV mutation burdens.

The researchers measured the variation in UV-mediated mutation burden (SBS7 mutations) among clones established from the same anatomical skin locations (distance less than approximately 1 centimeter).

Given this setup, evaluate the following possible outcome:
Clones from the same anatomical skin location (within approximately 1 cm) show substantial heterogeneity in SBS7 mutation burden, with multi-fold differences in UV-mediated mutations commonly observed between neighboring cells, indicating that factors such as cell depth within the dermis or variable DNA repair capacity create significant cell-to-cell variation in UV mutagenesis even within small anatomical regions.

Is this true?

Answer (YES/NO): YES